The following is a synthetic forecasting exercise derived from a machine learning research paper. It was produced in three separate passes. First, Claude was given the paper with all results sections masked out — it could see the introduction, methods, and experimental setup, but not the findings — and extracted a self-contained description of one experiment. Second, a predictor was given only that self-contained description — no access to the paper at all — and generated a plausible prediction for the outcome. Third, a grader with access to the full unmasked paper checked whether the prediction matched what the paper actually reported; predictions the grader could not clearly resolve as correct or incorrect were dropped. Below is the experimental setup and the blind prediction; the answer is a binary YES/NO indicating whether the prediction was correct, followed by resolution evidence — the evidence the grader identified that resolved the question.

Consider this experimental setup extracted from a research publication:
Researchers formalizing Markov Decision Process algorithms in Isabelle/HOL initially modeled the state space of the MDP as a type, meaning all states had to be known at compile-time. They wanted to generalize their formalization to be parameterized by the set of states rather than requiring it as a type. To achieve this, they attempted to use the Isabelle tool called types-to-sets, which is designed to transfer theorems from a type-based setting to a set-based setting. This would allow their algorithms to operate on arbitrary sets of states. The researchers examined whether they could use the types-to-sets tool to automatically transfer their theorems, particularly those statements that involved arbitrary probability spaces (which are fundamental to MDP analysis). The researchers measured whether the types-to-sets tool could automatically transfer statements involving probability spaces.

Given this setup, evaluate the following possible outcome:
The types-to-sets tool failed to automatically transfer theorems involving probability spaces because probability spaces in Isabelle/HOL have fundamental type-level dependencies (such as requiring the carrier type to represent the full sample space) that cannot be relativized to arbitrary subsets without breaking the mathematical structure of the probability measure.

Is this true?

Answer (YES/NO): NO